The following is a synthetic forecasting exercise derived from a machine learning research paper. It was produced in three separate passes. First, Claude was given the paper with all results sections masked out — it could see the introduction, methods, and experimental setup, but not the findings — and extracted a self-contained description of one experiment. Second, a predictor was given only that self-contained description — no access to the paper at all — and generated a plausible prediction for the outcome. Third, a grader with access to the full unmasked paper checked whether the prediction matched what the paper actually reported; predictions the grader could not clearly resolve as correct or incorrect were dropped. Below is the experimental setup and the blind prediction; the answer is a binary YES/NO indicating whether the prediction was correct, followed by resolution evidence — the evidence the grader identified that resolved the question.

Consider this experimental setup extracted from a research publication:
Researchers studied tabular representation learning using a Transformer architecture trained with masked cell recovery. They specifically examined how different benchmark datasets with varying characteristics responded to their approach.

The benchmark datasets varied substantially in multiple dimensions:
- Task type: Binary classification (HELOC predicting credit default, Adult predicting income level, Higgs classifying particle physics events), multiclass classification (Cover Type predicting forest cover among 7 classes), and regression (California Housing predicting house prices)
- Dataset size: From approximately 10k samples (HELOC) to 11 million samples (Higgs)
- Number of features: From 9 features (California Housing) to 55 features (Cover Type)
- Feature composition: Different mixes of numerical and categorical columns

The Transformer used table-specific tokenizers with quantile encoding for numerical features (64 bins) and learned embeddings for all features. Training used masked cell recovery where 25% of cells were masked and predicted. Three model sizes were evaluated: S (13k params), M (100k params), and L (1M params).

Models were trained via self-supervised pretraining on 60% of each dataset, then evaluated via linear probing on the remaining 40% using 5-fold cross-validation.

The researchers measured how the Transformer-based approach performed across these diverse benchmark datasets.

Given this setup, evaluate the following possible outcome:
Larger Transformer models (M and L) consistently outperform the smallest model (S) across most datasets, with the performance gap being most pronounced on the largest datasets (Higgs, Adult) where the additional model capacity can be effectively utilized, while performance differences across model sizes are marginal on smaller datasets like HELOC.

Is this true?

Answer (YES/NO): NO